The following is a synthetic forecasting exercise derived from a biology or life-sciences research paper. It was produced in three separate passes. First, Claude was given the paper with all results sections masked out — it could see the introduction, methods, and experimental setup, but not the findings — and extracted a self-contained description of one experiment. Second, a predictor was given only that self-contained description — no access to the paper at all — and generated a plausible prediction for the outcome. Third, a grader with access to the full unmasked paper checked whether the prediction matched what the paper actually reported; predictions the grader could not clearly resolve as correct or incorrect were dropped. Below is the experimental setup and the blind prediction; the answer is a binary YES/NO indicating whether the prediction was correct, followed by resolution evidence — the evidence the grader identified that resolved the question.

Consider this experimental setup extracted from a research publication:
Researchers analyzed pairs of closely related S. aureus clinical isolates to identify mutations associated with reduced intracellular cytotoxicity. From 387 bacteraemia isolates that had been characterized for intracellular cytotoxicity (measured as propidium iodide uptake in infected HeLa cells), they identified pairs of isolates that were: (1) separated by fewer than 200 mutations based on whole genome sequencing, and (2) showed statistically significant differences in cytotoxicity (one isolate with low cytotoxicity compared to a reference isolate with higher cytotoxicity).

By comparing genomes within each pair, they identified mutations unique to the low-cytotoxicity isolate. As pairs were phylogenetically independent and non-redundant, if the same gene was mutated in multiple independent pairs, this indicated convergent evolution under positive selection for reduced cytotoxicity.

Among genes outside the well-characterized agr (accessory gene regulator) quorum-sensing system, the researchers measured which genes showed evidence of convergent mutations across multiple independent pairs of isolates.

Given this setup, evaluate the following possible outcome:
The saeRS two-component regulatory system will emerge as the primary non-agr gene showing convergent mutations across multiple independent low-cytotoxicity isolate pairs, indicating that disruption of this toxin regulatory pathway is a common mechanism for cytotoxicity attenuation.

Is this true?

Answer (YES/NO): NO